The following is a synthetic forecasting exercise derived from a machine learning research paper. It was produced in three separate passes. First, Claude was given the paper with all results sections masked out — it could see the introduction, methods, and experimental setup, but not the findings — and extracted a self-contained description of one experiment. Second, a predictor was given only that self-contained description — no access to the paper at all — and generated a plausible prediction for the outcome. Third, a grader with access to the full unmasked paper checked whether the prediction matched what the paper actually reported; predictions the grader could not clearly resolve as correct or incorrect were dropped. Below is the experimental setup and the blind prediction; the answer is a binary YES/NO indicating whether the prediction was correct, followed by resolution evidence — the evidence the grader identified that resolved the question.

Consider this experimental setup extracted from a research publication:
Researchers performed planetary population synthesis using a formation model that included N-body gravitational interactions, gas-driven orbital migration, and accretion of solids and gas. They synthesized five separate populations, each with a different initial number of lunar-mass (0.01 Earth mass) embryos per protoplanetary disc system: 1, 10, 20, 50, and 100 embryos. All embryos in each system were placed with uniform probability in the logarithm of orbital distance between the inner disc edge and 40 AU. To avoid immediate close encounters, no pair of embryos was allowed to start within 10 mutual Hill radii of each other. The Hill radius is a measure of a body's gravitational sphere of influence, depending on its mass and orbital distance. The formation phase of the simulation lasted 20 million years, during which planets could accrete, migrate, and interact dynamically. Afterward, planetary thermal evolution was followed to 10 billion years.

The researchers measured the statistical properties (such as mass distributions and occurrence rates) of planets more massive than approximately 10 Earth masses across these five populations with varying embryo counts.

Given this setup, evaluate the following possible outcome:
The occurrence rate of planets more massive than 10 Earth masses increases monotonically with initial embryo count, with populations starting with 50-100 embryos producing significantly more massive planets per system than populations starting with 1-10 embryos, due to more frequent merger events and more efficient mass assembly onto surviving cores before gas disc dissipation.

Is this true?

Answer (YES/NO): NO